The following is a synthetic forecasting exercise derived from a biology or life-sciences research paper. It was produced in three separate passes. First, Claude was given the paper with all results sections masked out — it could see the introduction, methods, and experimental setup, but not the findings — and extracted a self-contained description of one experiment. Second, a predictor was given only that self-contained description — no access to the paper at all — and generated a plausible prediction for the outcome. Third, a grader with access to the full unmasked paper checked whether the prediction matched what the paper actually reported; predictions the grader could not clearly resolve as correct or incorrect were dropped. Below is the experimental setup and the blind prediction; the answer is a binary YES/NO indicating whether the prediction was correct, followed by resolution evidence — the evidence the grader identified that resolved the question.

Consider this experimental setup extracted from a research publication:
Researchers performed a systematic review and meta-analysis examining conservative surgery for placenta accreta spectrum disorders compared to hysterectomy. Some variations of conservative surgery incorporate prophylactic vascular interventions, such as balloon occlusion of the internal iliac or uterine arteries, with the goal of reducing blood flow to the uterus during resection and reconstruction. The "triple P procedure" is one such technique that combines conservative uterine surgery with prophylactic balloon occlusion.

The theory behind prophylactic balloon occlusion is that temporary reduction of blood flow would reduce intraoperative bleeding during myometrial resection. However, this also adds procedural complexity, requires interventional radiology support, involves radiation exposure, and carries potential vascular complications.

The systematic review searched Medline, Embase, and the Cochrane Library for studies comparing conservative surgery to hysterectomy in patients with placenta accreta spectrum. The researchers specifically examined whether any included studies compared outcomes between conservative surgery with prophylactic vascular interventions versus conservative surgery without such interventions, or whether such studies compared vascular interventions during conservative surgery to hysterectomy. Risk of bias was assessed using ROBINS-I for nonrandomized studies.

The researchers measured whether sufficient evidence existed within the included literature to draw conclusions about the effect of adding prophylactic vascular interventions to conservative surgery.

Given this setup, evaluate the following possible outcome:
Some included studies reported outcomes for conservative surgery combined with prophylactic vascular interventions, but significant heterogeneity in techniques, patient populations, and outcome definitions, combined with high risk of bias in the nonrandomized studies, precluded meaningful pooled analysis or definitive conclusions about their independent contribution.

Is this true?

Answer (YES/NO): NO